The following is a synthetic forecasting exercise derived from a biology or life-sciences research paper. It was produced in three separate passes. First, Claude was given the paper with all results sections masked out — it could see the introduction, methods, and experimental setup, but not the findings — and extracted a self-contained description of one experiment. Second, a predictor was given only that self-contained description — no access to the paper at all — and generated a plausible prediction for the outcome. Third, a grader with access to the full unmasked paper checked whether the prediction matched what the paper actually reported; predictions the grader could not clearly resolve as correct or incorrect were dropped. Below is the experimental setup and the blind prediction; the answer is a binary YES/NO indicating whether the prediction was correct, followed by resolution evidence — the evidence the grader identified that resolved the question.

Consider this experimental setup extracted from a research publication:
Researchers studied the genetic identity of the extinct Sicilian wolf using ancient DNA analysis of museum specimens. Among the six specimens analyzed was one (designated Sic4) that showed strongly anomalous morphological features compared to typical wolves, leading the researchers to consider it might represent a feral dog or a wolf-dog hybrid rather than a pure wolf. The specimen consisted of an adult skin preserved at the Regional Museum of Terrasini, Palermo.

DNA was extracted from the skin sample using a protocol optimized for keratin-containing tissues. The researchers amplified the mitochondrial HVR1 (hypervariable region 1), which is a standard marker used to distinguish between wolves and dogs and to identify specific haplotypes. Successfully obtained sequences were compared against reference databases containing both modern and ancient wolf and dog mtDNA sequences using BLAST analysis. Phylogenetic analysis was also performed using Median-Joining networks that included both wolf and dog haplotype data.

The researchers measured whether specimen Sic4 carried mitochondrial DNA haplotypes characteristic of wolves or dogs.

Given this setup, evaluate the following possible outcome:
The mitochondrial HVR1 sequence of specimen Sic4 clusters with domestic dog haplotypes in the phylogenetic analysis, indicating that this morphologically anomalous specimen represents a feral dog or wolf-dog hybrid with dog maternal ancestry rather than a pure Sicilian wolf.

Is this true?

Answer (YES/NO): YES